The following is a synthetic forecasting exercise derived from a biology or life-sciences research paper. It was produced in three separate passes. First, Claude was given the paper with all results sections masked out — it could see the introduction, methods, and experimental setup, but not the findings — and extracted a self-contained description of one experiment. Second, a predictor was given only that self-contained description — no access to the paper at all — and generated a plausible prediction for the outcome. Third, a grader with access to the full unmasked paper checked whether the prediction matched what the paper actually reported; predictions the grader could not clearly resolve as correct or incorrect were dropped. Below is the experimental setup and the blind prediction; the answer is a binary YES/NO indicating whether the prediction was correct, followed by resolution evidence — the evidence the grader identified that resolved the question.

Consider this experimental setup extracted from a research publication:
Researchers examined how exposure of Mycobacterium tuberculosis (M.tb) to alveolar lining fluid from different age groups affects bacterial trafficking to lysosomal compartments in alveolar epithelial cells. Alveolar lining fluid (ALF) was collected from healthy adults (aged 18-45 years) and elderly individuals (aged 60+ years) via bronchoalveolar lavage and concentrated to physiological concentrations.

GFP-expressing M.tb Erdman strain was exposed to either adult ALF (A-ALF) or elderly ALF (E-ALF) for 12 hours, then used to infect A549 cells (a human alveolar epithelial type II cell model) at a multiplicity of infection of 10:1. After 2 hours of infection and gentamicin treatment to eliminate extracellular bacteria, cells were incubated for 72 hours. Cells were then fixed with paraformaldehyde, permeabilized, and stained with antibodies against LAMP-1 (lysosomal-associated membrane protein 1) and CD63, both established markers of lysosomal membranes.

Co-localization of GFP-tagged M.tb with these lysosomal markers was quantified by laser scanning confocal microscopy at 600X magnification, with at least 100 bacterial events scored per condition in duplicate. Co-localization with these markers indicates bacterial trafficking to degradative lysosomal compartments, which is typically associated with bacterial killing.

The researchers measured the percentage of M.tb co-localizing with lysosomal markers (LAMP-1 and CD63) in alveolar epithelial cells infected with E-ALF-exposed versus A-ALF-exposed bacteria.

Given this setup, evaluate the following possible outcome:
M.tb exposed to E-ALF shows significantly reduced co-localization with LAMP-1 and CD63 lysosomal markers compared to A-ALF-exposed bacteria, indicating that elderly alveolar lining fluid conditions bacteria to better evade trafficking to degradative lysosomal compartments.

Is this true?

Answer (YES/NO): NO